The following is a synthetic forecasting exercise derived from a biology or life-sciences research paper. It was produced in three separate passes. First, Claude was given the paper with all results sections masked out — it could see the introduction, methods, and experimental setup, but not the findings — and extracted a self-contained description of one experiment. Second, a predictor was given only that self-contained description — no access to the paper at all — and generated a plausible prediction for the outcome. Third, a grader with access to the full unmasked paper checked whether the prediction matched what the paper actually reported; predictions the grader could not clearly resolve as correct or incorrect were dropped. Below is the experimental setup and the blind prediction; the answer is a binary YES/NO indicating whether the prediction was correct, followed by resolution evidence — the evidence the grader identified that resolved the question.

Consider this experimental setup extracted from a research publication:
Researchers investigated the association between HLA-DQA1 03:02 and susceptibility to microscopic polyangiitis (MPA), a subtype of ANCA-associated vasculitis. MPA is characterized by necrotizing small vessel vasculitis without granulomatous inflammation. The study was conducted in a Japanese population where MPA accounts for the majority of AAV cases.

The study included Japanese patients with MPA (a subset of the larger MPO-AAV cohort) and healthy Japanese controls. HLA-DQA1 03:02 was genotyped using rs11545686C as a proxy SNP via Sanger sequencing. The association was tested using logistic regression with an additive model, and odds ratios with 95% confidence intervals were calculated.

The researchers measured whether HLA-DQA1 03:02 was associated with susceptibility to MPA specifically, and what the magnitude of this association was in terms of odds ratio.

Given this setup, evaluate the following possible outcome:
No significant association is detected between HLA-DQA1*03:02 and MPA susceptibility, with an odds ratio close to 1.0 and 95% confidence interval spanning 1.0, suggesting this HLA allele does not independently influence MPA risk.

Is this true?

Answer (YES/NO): NO